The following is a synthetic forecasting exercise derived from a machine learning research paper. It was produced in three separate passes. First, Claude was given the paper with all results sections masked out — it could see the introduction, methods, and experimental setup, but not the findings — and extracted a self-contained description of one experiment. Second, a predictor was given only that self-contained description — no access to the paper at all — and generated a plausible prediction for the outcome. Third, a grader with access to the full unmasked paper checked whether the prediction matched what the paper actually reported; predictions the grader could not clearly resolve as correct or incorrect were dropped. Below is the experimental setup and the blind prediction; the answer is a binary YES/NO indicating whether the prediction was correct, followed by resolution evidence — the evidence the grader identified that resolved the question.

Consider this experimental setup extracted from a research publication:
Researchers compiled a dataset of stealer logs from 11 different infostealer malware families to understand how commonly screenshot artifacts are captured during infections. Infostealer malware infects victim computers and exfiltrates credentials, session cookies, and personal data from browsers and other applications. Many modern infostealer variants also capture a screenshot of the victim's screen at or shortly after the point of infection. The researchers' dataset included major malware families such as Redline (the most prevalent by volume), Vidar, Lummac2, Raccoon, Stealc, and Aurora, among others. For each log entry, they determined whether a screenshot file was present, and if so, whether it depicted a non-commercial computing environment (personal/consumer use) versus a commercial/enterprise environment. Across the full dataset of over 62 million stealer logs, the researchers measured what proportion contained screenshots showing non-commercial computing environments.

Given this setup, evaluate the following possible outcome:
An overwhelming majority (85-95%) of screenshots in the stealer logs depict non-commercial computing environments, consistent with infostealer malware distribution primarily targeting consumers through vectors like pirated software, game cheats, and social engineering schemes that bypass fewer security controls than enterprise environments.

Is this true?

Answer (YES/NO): NO